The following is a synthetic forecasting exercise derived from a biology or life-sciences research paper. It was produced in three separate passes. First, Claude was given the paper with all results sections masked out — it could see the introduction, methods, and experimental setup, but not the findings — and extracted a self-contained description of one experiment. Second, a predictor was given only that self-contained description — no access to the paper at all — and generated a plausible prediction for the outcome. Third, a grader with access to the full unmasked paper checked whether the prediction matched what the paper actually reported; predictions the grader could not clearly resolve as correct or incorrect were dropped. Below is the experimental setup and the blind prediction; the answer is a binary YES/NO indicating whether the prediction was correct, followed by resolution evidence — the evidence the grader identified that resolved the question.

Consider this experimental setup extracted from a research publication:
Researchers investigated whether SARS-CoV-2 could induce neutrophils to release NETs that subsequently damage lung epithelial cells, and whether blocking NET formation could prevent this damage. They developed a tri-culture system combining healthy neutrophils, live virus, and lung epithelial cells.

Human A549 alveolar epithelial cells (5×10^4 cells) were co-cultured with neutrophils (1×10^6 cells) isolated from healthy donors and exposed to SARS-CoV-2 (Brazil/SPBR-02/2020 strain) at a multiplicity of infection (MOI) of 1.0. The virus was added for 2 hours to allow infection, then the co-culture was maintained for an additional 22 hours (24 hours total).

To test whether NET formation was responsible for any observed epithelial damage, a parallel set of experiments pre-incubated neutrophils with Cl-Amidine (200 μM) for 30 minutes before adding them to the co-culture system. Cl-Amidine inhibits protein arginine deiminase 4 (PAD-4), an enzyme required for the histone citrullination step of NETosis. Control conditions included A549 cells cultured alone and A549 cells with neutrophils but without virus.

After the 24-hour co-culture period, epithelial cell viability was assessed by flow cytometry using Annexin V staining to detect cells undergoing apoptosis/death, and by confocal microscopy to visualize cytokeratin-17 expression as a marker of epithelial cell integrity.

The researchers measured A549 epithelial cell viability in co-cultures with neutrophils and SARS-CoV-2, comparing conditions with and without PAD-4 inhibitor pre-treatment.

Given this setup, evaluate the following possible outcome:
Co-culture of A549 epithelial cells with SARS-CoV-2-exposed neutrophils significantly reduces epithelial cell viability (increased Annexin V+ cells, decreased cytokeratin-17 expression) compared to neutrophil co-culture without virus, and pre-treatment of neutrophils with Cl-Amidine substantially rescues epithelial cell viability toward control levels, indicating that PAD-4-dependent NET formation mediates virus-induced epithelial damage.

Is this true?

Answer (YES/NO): YES